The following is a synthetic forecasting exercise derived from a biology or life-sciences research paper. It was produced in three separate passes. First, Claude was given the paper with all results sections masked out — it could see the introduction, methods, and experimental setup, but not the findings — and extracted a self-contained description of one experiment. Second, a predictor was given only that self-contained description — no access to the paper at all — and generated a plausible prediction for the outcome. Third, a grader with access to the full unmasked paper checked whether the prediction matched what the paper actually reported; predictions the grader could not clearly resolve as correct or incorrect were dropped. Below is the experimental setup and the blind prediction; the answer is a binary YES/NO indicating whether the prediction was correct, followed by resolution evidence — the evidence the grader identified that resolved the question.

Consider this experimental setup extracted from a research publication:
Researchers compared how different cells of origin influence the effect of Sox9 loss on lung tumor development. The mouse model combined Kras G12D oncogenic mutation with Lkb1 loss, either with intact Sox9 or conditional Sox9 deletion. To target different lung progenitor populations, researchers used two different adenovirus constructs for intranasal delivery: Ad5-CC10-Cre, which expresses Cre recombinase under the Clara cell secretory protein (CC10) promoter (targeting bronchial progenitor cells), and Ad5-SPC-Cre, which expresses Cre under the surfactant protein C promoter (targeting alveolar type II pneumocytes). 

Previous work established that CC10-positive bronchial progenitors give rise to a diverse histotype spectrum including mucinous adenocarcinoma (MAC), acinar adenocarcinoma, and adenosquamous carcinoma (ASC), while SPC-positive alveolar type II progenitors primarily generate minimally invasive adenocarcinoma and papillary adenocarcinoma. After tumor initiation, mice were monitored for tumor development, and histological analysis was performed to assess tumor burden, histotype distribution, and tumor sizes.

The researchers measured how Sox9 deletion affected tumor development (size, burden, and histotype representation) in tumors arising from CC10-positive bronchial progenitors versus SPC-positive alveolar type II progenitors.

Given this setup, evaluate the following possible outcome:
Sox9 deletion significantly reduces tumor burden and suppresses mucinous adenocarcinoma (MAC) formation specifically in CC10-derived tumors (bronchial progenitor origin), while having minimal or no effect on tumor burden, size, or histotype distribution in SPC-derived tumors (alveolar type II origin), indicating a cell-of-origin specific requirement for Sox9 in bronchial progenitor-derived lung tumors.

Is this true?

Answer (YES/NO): NO